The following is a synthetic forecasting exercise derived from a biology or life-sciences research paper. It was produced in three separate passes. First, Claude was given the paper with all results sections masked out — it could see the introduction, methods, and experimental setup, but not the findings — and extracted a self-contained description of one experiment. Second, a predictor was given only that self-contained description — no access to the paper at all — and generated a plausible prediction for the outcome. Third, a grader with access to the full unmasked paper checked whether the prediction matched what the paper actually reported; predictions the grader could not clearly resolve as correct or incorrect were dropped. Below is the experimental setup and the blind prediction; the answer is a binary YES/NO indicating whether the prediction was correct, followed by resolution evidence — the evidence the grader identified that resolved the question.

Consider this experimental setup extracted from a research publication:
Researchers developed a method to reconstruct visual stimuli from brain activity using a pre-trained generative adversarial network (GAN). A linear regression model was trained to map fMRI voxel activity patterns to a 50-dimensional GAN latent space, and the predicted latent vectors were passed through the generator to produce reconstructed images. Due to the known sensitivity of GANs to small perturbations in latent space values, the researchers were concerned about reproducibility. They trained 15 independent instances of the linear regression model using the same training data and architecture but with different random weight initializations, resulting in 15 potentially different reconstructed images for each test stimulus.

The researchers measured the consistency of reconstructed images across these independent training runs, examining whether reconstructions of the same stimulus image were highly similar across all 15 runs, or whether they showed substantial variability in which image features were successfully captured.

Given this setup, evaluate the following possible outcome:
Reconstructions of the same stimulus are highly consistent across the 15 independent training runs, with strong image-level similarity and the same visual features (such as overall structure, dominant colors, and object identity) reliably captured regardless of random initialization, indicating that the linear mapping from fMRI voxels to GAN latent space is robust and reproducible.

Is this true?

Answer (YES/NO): NO